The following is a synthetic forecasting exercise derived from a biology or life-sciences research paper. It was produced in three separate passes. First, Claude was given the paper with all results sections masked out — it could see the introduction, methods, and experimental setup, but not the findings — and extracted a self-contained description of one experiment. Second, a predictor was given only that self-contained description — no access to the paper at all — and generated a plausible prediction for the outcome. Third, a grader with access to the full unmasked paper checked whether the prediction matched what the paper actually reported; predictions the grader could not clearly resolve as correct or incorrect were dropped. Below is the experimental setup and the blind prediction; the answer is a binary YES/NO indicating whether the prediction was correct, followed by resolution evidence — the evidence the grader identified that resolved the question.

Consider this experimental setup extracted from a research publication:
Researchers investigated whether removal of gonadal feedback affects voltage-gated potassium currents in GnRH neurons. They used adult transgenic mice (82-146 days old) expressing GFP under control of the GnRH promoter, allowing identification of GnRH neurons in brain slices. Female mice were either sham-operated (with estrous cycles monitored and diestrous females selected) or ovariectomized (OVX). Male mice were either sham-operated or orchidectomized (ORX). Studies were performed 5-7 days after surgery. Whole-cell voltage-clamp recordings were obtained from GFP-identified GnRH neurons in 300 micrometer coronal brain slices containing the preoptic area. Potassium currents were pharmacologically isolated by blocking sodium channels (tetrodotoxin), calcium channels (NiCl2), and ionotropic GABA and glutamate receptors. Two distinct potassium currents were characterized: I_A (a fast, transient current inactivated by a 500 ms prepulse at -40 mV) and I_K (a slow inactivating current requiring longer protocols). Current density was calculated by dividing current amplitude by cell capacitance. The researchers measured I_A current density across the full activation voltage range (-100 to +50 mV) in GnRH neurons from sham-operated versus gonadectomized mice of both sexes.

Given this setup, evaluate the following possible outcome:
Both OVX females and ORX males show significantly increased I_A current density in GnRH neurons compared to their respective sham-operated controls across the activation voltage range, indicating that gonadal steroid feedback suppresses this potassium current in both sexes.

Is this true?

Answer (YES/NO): NO